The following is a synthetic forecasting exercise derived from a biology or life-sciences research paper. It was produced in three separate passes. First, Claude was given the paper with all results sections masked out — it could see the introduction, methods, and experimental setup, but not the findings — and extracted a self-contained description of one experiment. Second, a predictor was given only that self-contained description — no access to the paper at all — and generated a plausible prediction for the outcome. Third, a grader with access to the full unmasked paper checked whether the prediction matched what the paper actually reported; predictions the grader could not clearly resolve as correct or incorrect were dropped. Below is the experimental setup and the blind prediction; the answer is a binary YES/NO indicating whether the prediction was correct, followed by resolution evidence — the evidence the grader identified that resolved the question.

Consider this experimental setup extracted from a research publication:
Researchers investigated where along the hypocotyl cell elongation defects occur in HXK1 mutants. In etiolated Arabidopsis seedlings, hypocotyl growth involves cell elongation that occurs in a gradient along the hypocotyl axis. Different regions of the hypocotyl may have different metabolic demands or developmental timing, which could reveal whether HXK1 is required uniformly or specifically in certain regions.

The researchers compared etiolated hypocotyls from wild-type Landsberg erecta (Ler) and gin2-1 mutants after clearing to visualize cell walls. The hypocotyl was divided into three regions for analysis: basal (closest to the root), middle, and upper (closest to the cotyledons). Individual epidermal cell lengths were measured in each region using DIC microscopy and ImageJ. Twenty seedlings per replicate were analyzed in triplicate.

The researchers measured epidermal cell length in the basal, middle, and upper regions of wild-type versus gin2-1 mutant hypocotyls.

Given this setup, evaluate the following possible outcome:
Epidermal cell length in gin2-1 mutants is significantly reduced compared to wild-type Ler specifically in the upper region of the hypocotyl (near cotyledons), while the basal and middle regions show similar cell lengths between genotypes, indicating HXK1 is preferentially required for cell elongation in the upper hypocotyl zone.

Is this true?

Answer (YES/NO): NO